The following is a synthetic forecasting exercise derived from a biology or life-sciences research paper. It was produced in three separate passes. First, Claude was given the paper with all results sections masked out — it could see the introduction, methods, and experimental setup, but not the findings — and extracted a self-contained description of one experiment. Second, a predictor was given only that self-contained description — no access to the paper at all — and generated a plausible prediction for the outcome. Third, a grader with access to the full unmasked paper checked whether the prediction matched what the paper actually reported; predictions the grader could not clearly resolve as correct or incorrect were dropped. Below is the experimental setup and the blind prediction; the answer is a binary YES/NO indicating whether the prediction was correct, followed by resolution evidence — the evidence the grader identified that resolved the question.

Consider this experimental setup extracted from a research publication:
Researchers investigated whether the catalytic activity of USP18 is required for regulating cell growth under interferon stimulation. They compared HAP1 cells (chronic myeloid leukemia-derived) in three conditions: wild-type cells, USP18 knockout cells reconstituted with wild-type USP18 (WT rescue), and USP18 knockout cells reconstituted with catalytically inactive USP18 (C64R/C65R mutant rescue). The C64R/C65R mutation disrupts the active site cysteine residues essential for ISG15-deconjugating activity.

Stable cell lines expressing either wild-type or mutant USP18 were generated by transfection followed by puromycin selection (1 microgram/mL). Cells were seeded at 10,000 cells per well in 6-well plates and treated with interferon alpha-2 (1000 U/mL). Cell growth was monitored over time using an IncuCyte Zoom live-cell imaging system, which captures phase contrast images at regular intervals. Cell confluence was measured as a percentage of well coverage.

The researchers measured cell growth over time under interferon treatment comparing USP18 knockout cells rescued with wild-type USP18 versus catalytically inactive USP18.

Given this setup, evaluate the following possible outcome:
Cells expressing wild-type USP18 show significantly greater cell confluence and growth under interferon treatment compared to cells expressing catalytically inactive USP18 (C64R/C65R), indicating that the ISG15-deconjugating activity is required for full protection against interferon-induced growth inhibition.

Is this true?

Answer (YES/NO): YES